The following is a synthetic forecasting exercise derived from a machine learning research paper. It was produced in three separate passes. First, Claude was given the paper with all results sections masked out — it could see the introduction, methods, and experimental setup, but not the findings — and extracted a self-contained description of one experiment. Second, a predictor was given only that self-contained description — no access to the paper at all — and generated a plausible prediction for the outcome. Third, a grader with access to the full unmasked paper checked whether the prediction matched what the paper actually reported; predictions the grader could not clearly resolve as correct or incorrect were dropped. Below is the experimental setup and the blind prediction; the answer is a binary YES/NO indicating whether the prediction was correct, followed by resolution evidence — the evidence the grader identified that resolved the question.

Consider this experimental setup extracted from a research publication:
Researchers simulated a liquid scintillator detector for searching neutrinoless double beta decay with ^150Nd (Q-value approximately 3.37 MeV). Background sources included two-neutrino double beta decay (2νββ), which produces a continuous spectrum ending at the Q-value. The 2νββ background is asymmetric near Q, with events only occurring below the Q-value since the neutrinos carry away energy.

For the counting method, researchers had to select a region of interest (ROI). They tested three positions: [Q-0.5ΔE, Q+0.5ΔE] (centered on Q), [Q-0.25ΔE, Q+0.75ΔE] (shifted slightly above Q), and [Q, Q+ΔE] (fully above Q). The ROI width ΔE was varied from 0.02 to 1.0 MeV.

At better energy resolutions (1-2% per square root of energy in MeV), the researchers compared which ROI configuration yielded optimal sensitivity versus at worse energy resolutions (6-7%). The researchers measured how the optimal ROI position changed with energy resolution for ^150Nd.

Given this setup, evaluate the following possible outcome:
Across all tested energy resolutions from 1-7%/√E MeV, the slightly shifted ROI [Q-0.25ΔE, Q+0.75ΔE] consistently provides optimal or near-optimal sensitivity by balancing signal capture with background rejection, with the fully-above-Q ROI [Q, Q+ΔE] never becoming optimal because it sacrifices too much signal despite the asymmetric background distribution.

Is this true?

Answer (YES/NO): NO